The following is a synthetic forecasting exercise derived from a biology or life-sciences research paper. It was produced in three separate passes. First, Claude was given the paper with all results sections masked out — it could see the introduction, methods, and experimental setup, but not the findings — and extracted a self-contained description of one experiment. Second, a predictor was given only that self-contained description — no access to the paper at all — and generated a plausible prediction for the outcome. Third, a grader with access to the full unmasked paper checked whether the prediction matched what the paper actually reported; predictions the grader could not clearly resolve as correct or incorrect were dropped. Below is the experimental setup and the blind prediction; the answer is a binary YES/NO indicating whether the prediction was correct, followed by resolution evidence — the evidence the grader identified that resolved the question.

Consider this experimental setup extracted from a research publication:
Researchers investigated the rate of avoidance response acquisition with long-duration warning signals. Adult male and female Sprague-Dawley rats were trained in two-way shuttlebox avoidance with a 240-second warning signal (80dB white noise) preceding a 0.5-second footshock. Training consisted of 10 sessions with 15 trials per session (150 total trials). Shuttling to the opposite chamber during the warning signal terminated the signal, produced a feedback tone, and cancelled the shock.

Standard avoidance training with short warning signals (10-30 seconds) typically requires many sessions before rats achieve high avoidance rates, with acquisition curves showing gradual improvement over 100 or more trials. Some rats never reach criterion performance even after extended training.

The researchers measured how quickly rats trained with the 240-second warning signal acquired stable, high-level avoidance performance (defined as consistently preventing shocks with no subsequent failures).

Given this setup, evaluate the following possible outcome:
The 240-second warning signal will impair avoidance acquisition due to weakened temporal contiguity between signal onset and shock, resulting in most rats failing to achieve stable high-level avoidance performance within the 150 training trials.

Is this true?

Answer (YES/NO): NO